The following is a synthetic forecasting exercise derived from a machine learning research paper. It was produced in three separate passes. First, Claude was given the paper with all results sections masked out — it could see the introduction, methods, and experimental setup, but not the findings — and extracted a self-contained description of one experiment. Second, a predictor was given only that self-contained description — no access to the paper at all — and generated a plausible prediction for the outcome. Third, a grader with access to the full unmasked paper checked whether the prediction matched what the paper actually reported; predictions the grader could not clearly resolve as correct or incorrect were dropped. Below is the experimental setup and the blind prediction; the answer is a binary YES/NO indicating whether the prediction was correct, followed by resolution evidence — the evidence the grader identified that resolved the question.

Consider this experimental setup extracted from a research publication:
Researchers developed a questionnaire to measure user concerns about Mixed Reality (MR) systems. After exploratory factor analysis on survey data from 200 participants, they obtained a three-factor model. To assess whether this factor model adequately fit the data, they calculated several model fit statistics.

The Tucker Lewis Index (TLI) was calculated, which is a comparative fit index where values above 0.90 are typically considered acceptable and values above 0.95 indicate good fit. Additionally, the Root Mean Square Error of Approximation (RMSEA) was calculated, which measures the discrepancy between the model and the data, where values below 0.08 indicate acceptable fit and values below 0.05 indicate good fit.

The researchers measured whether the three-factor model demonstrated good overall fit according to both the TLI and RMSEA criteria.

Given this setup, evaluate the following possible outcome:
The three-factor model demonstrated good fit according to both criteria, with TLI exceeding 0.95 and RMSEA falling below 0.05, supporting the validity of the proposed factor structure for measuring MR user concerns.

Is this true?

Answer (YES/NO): YES